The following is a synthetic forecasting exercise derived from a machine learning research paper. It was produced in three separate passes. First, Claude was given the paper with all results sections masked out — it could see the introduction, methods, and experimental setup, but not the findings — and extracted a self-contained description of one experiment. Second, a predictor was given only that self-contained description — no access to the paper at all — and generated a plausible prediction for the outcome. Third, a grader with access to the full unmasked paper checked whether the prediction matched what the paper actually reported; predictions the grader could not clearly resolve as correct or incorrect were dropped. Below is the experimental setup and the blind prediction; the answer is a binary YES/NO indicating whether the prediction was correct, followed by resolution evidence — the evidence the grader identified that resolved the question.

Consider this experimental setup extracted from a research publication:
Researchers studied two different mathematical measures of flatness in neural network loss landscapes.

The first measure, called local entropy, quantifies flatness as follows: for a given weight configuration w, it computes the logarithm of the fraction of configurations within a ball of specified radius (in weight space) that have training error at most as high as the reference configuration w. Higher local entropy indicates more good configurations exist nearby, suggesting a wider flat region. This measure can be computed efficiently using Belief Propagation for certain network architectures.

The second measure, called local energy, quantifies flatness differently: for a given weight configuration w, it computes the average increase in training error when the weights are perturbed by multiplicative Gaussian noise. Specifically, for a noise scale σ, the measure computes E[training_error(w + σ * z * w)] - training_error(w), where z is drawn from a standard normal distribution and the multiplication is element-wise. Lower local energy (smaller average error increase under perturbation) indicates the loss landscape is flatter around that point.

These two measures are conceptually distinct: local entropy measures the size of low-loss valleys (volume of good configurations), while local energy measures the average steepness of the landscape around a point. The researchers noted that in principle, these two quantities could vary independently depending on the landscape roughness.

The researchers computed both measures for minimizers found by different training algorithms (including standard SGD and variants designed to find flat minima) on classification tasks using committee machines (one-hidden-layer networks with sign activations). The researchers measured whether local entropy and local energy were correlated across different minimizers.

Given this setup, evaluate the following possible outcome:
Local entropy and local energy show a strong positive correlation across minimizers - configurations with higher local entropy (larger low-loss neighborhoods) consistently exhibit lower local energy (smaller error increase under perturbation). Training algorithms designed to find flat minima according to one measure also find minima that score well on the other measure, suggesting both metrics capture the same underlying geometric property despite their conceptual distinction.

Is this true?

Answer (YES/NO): YES